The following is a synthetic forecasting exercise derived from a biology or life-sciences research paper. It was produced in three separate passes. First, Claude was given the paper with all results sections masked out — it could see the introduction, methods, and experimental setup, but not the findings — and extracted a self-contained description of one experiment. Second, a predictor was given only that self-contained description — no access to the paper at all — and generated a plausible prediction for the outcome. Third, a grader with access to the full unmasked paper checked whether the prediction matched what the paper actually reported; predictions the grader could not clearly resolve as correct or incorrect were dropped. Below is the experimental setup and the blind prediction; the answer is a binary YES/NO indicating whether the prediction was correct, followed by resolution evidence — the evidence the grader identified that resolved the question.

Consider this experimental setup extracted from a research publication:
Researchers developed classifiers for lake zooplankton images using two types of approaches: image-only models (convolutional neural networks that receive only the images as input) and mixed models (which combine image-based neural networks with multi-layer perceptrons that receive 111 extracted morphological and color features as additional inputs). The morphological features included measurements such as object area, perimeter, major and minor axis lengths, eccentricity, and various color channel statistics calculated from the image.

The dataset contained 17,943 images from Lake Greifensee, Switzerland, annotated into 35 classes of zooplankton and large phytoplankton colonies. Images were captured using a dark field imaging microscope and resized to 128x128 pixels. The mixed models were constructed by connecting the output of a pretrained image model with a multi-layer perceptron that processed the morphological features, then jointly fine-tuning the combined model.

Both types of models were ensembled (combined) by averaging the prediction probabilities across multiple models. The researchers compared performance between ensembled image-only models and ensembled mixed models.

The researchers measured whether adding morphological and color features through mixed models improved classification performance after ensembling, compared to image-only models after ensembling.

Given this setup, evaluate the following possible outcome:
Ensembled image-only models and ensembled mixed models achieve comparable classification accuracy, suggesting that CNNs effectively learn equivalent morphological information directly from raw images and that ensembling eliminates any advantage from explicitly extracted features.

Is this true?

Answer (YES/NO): NO